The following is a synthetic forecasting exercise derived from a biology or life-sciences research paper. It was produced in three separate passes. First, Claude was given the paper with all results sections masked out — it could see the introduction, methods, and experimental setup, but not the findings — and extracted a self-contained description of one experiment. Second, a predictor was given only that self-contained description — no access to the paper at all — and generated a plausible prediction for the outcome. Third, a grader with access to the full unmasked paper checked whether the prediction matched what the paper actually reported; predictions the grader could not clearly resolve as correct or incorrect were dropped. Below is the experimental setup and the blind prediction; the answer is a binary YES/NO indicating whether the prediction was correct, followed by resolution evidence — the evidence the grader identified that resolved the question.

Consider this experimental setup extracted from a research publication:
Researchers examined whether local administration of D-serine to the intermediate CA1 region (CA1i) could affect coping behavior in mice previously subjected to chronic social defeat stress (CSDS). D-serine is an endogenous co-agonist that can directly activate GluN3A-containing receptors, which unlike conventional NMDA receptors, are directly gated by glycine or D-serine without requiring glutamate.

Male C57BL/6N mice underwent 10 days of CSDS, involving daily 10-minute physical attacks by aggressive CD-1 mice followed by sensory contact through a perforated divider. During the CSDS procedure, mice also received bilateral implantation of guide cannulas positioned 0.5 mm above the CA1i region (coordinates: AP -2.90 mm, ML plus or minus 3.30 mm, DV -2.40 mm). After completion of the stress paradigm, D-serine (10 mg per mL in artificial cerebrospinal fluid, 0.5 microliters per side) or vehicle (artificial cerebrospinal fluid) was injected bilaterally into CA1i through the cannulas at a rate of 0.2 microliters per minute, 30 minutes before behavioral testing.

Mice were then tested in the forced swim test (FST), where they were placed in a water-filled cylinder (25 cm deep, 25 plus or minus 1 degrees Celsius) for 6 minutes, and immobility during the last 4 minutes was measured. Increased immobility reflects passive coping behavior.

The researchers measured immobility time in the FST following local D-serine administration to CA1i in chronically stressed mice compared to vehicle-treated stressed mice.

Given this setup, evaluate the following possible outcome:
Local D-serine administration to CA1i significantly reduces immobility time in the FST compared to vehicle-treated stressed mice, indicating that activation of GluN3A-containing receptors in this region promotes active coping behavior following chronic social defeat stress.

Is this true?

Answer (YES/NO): YES